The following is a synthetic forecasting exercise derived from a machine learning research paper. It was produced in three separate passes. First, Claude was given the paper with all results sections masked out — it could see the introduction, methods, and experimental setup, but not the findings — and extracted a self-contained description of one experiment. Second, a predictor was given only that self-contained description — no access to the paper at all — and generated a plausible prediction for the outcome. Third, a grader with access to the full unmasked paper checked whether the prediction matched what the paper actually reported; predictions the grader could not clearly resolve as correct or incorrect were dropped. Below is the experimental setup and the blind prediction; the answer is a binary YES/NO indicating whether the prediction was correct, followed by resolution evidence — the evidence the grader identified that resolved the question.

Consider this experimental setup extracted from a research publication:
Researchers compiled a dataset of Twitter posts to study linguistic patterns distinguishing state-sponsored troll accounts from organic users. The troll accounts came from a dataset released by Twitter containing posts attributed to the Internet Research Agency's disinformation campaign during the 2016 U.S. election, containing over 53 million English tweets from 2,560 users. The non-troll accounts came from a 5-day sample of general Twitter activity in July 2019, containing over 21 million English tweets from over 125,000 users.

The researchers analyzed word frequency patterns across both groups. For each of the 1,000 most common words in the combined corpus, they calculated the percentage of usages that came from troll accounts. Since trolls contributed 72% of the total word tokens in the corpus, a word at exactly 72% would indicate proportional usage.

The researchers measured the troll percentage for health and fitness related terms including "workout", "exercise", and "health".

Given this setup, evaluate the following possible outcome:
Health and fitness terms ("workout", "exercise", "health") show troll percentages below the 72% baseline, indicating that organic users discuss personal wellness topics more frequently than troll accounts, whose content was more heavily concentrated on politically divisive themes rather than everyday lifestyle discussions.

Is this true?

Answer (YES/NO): NO